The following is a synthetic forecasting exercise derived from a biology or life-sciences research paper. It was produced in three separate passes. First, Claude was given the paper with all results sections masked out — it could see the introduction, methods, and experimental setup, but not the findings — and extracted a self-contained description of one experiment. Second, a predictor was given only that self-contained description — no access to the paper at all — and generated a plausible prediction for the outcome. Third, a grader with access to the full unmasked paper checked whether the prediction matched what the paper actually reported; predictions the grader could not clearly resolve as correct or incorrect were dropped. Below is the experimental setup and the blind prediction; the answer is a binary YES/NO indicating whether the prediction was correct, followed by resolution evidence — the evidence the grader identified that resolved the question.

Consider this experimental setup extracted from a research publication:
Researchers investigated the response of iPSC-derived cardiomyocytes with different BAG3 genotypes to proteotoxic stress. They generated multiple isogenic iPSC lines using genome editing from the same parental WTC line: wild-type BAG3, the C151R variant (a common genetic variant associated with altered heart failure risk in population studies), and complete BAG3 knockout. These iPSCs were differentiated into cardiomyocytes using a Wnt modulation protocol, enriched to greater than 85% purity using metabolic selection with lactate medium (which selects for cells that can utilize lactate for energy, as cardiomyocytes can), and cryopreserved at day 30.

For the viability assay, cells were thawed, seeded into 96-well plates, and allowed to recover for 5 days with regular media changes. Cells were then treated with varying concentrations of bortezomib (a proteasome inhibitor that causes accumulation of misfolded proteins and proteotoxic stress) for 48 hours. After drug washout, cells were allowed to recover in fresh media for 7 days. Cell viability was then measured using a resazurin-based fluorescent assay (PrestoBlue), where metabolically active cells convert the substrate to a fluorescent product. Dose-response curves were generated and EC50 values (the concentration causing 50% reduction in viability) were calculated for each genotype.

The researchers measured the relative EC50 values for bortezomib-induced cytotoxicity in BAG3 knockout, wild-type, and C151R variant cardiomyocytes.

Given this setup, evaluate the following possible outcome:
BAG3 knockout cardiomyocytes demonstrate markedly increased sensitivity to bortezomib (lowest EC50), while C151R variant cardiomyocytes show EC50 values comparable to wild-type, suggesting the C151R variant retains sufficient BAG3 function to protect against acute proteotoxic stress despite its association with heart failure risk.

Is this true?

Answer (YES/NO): NO